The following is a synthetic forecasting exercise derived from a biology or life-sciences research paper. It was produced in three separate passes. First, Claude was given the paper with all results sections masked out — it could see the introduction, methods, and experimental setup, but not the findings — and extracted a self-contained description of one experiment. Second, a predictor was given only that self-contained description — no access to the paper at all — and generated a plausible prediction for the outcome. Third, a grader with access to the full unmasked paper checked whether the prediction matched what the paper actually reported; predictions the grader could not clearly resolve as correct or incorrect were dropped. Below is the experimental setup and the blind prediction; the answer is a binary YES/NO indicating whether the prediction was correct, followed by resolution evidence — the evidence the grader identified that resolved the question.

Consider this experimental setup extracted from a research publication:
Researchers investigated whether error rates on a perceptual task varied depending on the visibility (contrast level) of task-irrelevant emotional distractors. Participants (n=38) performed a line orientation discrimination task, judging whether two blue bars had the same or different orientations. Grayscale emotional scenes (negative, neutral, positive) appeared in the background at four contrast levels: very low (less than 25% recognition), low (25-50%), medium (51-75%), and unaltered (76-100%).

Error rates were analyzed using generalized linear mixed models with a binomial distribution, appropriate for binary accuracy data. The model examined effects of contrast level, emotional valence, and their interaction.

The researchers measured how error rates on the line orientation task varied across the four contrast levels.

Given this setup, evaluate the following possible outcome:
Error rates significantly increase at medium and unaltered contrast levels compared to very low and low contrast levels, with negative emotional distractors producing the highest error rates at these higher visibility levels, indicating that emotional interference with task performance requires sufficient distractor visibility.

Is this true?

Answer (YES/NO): NO